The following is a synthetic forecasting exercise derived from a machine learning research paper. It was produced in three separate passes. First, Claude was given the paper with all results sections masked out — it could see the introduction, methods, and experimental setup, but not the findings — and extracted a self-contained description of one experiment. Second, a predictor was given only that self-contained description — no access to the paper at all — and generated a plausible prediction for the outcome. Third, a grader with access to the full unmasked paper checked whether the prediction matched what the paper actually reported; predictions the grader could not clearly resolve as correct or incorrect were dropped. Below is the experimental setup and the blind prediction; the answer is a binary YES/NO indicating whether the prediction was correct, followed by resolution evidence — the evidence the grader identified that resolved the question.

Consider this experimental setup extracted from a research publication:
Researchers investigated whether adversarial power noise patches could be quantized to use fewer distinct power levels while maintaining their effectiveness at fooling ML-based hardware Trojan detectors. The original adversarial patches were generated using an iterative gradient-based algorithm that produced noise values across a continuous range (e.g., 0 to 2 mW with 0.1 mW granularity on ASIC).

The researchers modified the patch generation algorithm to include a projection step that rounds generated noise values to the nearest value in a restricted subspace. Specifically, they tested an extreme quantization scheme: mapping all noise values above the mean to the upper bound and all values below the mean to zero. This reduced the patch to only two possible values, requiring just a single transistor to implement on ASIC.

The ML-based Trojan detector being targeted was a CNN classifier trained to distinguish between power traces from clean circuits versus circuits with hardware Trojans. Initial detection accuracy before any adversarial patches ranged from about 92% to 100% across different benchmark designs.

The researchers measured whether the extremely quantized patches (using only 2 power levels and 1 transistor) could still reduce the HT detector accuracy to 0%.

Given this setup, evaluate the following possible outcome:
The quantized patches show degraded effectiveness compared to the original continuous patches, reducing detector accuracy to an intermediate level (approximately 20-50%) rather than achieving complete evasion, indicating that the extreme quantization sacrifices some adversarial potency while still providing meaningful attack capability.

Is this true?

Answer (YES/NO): NO